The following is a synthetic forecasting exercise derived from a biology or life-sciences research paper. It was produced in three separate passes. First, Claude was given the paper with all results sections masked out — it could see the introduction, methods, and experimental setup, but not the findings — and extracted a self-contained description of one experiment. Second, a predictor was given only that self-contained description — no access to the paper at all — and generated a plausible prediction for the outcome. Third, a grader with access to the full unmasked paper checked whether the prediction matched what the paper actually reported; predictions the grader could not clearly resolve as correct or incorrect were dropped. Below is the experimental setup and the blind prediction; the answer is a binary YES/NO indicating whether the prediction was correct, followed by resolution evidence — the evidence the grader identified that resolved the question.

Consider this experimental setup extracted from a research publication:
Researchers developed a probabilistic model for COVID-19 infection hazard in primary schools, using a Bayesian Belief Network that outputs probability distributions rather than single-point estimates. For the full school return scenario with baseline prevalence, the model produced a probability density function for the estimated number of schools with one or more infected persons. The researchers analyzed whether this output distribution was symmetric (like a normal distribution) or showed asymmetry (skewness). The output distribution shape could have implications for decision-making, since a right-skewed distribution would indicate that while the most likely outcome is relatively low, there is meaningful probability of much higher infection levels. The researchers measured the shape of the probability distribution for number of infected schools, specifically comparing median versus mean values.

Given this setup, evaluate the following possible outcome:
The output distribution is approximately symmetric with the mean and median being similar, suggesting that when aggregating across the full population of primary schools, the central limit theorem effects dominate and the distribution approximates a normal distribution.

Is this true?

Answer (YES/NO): NO